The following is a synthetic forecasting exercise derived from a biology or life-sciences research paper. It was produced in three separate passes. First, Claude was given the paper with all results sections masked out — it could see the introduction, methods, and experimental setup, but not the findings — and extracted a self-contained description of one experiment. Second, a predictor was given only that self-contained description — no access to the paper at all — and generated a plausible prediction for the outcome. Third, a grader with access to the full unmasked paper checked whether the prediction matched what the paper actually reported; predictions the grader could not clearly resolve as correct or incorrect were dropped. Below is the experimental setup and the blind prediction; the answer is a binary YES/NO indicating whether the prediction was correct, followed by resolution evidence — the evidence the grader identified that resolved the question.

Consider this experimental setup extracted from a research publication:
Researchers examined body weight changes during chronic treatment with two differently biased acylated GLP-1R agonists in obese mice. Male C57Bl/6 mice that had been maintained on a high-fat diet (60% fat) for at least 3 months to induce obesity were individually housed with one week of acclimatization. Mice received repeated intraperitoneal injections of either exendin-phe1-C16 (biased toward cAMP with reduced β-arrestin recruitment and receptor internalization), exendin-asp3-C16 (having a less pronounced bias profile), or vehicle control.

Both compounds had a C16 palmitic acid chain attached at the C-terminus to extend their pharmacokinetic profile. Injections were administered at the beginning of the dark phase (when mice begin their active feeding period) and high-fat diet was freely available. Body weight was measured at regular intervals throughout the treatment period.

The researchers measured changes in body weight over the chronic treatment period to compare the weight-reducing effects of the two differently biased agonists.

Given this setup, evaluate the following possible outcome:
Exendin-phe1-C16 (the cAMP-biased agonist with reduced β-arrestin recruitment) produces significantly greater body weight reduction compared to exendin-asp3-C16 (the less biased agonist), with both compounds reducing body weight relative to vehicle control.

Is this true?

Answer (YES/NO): YES